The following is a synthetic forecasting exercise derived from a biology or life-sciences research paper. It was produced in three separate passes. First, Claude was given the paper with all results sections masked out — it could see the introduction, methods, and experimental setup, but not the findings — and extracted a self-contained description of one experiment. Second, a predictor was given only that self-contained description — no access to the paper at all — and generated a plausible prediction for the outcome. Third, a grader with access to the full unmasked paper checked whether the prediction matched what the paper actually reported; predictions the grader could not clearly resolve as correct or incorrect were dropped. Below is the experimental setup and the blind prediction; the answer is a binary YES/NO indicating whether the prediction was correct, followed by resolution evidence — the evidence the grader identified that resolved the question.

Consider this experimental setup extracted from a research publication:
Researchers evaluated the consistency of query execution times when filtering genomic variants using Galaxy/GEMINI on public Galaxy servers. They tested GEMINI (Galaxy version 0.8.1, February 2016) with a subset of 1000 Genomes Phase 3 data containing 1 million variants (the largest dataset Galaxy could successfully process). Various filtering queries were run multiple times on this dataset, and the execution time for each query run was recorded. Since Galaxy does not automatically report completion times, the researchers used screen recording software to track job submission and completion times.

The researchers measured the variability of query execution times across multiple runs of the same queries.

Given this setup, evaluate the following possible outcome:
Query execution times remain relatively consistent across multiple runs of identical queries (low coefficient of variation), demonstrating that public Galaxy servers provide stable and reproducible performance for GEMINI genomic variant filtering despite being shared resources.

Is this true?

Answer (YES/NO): NO